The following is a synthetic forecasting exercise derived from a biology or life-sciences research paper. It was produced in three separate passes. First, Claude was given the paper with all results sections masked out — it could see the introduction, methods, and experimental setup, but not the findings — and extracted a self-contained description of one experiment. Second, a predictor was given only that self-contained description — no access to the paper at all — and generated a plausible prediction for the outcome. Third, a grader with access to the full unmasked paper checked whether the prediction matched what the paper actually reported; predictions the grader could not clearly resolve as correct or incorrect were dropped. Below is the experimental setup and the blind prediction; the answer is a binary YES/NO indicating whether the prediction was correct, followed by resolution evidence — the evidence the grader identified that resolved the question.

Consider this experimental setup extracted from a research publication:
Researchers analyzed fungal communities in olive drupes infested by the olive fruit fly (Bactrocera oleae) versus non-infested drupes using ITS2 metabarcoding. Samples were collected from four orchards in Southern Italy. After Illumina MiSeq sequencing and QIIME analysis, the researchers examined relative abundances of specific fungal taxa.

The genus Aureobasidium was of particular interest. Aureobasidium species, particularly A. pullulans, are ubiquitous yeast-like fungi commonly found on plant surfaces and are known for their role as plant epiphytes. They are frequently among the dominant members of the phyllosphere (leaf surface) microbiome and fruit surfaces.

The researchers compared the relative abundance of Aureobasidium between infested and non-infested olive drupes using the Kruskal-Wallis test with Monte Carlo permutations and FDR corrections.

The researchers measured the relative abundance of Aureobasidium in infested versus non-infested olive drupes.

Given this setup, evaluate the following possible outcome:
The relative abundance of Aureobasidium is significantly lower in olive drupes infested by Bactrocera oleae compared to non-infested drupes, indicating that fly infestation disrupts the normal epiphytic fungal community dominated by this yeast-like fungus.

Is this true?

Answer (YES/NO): NO